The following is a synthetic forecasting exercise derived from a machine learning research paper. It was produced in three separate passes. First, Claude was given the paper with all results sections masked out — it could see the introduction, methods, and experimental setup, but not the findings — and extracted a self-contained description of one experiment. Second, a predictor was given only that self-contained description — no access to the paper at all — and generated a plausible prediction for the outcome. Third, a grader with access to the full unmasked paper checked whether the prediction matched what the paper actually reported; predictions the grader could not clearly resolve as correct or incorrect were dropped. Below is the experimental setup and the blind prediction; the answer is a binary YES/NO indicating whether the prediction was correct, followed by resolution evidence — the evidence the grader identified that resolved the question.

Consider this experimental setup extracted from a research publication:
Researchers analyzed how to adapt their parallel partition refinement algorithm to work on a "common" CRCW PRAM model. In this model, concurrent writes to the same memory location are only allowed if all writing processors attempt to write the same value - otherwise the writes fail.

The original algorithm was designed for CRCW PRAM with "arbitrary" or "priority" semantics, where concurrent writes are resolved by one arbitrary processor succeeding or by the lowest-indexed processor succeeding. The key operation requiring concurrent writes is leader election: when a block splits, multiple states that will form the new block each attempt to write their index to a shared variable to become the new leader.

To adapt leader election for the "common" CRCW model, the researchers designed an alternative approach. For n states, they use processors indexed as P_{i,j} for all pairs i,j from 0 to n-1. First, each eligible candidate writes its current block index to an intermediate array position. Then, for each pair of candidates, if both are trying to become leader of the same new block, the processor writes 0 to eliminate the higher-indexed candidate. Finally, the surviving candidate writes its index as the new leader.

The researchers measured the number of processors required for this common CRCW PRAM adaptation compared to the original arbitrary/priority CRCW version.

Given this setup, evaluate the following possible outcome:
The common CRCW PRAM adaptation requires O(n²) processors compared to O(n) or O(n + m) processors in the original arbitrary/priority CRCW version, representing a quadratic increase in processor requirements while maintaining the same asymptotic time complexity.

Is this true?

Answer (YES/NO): YES